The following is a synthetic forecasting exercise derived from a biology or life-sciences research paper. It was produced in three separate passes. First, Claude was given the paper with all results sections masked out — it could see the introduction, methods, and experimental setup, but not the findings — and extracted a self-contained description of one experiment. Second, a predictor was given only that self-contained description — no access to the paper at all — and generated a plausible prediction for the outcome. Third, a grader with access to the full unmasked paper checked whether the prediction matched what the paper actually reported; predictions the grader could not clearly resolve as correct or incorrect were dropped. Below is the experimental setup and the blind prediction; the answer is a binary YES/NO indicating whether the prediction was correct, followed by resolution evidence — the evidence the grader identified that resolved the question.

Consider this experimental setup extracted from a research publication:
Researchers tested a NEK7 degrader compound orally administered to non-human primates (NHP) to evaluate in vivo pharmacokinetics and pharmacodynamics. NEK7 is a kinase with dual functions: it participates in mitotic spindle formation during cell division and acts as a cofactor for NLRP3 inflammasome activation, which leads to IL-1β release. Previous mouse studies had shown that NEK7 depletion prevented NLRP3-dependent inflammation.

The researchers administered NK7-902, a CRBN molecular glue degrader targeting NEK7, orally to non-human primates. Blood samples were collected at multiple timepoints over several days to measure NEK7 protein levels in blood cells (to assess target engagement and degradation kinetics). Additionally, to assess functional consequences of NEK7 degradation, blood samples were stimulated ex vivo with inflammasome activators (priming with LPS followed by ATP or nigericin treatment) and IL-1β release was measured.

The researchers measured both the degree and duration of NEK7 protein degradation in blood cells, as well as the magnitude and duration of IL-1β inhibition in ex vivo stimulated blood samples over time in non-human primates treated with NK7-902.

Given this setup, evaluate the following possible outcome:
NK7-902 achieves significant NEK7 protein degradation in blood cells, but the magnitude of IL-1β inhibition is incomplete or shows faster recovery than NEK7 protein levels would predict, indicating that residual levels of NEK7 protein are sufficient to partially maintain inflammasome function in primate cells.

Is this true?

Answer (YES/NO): NO